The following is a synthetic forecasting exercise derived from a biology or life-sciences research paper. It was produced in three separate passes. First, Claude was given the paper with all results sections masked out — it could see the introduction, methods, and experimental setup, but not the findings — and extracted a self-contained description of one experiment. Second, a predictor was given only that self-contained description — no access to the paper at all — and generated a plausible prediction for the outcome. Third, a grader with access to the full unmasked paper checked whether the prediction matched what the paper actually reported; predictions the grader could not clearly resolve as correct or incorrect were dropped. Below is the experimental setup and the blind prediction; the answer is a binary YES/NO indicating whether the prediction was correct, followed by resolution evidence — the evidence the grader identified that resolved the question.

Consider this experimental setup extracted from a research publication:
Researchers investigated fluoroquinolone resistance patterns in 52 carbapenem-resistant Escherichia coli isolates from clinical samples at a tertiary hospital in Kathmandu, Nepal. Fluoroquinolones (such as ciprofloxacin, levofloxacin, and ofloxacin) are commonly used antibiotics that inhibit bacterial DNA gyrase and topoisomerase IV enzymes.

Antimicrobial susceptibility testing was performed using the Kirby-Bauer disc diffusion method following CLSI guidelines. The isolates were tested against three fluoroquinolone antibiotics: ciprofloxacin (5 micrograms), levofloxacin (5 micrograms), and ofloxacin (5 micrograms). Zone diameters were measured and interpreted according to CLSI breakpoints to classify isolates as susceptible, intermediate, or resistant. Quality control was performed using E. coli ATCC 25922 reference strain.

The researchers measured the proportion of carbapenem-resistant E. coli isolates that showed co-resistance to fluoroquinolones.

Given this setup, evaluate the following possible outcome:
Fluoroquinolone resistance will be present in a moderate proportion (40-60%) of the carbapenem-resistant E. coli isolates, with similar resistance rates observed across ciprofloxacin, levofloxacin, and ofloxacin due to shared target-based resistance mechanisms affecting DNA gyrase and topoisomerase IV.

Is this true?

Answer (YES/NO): NO